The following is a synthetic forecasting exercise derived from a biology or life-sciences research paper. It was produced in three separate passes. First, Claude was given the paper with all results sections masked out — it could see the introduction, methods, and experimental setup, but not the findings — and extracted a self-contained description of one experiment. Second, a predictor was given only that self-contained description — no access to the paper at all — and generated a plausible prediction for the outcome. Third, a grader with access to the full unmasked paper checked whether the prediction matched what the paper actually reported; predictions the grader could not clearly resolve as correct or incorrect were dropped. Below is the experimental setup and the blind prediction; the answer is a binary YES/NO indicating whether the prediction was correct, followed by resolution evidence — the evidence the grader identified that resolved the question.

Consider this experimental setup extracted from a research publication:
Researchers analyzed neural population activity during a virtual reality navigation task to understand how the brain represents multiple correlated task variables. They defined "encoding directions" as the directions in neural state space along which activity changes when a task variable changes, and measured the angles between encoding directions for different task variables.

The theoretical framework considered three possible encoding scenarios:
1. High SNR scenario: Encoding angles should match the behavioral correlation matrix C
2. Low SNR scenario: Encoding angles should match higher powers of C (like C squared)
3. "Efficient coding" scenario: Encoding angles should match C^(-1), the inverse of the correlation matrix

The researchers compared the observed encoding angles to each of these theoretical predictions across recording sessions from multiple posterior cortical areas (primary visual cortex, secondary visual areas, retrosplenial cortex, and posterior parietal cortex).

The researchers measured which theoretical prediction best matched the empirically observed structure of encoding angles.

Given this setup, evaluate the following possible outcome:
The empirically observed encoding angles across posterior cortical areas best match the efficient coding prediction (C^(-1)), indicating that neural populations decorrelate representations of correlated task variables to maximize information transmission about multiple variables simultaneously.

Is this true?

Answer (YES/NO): YES